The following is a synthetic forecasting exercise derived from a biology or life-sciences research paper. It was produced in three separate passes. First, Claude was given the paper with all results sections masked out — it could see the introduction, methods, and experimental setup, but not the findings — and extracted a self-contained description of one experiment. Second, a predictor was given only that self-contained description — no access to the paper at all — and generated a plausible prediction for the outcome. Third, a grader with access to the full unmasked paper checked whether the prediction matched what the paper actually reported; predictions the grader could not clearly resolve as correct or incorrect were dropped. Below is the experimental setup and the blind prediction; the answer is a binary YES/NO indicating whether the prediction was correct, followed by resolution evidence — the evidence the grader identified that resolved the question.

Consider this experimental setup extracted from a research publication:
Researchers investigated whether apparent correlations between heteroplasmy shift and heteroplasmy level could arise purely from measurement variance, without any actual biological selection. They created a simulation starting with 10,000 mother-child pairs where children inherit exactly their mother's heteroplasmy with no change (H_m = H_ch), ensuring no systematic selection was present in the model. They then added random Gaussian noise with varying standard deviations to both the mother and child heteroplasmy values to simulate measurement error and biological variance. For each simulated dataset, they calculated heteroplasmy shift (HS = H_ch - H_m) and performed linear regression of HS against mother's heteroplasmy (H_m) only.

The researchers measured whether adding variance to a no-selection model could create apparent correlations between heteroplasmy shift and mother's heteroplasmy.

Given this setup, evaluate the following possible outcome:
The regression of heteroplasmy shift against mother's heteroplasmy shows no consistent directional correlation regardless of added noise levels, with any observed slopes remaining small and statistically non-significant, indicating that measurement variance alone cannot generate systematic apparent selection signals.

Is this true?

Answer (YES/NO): NO